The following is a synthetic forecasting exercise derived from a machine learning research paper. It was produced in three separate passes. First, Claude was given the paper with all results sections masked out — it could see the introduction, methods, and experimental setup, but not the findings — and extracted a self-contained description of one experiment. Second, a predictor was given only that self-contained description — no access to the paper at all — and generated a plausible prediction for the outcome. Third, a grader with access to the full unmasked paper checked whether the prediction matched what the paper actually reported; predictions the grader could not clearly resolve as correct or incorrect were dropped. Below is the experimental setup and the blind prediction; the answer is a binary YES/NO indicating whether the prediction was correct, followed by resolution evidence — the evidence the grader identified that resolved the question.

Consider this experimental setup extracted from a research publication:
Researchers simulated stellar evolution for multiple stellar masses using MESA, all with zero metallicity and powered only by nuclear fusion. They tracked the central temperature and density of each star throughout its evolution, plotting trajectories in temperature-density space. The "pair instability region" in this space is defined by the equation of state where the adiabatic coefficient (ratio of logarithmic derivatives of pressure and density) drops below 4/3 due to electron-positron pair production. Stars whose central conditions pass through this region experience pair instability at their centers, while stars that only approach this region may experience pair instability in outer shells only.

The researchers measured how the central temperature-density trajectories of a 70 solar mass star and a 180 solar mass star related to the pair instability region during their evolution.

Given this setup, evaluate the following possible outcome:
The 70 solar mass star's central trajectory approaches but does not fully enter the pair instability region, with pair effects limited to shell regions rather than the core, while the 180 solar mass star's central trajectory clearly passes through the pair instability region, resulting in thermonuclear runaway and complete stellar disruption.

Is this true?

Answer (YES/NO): NO